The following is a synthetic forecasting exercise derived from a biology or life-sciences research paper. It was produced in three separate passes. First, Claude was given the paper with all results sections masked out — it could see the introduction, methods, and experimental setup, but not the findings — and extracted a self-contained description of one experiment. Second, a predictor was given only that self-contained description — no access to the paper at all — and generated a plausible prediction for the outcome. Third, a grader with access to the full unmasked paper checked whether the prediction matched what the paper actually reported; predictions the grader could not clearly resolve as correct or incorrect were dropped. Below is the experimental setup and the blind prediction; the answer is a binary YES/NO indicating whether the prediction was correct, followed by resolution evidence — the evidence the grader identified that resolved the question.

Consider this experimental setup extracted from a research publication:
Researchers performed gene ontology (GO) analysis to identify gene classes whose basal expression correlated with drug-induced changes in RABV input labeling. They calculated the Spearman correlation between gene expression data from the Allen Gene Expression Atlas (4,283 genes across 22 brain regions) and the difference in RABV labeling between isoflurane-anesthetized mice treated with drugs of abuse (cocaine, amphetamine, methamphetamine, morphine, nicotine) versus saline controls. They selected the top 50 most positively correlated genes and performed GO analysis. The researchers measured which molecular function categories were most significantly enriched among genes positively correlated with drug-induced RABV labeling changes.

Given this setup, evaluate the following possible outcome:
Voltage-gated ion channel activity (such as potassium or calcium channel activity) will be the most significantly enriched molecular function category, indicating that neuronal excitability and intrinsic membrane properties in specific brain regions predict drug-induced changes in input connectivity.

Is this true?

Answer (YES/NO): NO